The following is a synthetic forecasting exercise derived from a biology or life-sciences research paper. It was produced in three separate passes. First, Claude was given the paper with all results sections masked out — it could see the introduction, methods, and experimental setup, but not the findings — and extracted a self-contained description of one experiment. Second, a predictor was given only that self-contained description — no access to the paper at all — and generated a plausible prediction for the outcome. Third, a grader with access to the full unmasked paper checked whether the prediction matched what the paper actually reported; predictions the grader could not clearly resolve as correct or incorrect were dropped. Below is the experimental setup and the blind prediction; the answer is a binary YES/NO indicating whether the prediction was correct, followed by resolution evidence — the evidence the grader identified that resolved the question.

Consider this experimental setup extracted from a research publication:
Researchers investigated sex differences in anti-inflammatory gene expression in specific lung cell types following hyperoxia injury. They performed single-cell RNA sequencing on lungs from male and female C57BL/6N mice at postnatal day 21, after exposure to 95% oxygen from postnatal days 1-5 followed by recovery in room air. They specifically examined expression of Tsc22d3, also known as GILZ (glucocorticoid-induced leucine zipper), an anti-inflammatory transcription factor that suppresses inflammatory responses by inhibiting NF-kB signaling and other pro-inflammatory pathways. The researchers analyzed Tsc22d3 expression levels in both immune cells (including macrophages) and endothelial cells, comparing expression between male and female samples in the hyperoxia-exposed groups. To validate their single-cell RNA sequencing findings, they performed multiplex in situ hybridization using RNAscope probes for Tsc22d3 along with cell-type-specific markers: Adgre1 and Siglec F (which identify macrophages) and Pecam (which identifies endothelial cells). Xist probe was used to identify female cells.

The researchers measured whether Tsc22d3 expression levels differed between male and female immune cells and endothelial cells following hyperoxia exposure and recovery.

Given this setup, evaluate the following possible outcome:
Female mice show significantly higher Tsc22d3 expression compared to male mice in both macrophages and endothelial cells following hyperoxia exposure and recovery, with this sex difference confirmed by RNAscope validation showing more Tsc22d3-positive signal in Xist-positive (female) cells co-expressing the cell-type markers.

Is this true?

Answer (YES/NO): NO